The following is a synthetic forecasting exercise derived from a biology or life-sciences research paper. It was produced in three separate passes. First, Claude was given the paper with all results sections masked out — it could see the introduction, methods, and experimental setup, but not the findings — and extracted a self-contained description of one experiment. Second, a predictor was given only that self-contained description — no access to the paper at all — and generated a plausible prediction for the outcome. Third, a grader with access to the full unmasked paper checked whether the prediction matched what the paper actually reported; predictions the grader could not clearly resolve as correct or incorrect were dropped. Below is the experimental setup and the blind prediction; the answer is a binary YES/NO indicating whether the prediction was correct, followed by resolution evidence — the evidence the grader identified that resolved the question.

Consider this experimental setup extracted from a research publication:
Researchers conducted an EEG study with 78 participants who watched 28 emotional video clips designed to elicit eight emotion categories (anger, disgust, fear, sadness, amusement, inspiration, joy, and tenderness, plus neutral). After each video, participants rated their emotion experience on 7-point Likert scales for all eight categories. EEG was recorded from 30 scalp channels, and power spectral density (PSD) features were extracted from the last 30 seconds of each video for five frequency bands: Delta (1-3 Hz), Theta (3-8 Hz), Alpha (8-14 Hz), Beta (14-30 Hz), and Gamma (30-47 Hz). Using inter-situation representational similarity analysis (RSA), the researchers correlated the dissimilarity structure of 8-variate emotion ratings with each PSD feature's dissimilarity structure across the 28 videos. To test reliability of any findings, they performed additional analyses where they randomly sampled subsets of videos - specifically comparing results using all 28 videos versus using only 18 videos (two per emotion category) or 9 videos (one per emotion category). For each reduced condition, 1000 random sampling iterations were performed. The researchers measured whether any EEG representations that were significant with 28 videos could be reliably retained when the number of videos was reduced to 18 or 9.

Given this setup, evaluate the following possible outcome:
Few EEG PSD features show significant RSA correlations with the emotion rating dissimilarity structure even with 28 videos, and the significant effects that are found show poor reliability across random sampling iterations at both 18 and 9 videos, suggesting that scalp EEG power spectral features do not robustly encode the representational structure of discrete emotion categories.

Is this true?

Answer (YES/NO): NO